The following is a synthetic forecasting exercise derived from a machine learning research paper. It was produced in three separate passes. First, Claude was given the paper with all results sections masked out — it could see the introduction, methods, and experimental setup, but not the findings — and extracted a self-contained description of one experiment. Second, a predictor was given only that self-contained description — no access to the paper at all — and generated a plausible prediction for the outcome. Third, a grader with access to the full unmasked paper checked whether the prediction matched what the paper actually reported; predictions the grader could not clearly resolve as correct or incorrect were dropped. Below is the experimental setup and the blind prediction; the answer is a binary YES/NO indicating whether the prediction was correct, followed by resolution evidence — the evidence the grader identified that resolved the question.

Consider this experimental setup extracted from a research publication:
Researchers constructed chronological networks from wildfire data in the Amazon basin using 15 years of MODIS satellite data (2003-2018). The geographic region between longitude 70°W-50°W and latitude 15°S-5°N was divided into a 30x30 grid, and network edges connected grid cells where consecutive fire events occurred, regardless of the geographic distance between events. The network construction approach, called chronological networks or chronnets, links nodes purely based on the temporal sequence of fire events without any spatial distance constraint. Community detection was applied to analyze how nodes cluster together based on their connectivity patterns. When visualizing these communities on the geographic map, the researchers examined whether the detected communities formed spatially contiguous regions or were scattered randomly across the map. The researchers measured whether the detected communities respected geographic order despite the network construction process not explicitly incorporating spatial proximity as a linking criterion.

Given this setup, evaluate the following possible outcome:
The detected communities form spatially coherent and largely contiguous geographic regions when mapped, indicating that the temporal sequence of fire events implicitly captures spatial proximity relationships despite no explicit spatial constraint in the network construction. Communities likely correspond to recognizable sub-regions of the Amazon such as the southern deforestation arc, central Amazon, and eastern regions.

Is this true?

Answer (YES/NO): NO